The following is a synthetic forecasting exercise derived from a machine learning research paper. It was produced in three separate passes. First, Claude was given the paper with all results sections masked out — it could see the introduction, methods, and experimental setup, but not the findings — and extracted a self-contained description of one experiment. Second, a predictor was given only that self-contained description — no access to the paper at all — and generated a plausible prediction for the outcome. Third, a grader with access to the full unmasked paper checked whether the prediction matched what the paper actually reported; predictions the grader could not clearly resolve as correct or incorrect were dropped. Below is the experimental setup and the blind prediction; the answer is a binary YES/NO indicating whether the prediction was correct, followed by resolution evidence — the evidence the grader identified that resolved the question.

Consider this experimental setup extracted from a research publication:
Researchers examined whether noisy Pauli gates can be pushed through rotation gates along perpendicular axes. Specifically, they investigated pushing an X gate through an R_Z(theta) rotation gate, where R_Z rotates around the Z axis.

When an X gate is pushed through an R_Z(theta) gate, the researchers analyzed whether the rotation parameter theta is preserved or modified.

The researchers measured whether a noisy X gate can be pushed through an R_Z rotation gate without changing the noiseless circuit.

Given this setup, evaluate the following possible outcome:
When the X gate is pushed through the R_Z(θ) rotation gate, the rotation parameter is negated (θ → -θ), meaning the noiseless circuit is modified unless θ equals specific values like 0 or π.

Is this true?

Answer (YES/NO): YES